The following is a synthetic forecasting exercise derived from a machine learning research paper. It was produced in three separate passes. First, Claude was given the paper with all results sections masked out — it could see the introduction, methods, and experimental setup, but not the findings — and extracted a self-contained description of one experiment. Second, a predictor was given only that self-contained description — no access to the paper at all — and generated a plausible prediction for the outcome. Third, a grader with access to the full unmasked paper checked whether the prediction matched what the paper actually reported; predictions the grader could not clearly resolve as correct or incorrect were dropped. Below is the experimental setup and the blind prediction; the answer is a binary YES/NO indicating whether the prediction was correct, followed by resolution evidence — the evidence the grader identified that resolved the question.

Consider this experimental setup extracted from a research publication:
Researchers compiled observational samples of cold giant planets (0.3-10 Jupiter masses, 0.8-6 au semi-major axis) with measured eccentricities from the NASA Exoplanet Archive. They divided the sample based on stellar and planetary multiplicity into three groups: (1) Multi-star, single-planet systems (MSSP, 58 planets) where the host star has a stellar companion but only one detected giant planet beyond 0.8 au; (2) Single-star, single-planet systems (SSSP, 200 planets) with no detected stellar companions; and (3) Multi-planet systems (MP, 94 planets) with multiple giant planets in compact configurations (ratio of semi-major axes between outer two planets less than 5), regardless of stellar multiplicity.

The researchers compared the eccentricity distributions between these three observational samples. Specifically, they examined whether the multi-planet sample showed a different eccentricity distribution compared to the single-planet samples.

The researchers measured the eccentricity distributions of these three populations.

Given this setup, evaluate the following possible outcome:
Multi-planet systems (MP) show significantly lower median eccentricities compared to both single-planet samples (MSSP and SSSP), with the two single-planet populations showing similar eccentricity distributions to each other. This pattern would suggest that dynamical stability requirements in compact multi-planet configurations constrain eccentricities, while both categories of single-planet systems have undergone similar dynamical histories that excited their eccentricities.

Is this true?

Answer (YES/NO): YES